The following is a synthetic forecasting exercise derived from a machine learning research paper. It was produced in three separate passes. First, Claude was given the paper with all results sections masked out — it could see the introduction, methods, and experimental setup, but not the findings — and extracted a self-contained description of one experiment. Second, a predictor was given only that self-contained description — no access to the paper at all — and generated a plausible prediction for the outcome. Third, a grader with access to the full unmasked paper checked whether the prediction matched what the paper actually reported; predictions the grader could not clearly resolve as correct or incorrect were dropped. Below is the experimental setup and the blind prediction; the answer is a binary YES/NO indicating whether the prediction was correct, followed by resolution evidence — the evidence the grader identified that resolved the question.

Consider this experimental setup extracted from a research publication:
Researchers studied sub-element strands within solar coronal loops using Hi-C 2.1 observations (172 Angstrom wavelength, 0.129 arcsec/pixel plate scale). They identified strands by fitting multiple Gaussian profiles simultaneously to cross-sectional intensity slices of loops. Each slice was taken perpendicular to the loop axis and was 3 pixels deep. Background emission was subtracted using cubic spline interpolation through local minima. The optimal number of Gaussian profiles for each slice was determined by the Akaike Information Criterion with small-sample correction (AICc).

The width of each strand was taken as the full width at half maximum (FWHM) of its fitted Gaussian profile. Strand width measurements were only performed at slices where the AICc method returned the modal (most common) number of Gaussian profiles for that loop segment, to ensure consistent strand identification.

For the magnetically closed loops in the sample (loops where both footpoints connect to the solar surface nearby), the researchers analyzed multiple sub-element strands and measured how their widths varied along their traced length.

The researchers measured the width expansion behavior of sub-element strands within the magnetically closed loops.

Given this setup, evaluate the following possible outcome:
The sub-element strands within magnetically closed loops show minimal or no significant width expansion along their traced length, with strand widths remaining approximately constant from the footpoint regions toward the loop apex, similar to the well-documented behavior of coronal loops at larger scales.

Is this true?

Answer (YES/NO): YES